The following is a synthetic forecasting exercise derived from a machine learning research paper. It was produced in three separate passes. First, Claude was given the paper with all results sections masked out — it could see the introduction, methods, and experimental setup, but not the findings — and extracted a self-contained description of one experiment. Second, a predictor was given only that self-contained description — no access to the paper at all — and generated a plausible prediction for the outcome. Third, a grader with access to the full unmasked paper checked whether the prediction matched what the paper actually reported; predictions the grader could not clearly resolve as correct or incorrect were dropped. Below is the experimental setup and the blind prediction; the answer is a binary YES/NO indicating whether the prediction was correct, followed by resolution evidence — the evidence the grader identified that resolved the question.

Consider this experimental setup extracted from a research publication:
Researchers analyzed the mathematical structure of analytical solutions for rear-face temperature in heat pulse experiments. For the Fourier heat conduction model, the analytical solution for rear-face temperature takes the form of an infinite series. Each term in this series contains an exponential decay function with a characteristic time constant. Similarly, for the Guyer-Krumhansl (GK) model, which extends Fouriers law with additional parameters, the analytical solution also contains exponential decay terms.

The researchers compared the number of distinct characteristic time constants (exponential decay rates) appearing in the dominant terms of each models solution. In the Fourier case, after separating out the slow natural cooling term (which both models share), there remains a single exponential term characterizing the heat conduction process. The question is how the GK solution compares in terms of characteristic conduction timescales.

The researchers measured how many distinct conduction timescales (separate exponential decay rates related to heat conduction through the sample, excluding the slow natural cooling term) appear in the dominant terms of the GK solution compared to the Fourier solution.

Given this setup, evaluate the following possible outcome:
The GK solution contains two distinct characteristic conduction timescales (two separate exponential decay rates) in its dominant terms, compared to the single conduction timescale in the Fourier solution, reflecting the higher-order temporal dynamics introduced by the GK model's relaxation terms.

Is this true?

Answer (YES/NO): YES